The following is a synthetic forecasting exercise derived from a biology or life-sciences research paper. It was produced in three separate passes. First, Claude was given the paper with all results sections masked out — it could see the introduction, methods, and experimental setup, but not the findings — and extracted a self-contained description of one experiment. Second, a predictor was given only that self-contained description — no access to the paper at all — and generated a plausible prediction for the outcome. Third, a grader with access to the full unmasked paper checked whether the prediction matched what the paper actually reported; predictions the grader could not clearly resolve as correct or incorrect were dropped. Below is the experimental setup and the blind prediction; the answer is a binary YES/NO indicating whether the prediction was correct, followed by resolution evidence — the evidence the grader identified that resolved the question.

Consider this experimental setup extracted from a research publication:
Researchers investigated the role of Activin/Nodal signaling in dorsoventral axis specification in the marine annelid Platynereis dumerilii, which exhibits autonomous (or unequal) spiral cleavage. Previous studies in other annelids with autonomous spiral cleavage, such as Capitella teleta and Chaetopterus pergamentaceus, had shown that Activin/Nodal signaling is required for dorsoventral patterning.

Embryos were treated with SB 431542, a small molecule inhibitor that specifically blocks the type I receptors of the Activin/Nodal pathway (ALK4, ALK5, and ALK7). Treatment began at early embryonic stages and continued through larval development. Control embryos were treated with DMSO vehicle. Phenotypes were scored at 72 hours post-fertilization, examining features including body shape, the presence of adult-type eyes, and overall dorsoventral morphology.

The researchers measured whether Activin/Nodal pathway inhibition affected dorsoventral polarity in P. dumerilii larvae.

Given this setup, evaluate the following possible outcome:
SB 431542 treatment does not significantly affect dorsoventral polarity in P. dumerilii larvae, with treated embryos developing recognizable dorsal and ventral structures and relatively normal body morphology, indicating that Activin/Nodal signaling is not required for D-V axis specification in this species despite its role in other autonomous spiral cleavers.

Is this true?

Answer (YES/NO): YES